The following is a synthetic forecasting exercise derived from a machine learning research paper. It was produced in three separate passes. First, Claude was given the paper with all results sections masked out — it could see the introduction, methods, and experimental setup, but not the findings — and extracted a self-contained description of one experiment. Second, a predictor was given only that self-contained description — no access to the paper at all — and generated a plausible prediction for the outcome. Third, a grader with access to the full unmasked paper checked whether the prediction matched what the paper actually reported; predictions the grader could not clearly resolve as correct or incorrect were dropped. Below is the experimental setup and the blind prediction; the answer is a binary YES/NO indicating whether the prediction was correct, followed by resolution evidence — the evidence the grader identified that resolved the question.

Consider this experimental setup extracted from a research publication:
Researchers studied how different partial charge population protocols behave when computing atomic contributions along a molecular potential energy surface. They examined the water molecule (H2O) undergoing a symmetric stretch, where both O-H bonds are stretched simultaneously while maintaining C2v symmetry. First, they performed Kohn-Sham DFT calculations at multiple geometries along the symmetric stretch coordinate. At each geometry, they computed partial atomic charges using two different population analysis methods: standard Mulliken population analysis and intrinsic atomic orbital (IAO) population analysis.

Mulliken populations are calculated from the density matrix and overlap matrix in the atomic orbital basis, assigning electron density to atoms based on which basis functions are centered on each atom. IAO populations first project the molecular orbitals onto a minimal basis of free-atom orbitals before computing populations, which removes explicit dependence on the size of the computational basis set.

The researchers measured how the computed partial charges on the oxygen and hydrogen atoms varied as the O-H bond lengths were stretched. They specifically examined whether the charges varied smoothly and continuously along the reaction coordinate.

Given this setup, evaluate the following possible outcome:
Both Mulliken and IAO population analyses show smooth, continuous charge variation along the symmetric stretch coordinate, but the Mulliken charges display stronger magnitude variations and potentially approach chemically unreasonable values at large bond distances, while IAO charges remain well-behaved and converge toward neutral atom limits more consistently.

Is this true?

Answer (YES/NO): NO